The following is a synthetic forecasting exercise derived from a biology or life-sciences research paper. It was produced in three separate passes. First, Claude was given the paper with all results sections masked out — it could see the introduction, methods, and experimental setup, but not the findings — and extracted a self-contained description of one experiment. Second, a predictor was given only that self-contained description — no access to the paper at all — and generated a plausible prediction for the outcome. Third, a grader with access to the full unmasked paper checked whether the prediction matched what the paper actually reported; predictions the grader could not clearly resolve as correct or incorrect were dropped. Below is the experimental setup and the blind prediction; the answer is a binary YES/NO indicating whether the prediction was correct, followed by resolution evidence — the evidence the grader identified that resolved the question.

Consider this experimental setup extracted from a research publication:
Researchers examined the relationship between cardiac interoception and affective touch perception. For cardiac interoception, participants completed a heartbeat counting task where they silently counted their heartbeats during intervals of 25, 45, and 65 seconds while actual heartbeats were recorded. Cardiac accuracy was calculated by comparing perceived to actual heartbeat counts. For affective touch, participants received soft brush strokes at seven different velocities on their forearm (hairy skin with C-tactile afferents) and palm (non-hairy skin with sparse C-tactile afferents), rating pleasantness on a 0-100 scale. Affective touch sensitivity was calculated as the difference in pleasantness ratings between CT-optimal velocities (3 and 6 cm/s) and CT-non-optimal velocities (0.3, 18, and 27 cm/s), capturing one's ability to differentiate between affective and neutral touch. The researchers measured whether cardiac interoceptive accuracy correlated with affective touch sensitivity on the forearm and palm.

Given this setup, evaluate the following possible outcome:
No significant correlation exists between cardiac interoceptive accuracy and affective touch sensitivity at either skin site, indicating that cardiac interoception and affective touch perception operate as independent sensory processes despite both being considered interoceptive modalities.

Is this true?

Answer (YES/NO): YES